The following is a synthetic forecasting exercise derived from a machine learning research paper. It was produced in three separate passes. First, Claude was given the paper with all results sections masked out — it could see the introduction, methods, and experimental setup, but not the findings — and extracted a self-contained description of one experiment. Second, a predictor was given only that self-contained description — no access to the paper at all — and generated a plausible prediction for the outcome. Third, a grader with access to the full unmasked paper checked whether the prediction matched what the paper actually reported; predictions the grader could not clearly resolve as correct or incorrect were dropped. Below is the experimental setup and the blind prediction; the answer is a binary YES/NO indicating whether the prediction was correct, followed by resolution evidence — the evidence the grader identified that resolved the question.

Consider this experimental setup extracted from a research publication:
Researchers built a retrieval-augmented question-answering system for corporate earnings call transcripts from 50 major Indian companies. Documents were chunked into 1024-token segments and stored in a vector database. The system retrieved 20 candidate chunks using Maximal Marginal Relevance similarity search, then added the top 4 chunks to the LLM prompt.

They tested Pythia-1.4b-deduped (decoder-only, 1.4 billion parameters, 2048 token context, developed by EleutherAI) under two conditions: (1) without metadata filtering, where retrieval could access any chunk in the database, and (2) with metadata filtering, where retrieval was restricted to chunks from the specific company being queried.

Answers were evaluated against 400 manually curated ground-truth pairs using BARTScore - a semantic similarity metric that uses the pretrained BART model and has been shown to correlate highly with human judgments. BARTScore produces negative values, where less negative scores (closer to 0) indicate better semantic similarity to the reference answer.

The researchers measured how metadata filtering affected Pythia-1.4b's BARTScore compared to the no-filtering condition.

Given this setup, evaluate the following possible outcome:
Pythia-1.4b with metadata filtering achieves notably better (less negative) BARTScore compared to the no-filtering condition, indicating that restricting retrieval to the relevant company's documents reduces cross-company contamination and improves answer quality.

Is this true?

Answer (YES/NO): NO